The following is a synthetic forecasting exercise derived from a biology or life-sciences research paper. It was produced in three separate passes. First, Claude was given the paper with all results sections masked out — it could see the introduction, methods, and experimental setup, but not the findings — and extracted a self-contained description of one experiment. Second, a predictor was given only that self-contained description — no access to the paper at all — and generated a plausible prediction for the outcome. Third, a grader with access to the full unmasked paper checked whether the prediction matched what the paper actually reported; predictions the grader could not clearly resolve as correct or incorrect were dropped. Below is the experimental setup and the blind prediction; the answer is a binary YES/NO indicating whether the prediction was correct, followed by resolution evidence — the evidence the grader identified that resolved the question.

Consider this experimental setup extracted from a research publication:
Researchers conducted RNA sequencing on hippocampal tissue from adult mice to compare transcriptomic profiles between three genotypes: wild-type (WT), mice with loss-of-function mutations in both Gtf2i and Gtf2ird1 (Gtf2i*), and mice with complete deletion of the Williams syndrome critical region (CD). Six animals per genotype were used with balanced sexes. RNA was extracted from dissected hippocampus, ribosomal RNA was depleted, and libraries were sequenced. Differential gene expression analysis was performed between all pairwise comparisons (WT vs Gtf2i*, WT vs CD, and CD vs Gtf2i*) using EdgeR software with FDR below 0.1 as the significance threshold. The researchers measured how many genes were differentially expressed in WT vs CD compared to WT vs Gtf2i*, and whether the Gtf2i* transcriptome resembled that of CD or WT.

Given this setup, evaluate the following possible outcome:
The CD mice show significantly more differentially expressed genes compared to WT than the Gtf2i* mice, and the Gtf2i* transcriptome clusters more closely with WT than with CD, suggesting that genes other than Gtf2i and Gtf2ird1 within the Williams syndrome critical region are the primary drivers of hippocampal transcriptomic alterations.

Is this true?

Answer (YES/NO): YES